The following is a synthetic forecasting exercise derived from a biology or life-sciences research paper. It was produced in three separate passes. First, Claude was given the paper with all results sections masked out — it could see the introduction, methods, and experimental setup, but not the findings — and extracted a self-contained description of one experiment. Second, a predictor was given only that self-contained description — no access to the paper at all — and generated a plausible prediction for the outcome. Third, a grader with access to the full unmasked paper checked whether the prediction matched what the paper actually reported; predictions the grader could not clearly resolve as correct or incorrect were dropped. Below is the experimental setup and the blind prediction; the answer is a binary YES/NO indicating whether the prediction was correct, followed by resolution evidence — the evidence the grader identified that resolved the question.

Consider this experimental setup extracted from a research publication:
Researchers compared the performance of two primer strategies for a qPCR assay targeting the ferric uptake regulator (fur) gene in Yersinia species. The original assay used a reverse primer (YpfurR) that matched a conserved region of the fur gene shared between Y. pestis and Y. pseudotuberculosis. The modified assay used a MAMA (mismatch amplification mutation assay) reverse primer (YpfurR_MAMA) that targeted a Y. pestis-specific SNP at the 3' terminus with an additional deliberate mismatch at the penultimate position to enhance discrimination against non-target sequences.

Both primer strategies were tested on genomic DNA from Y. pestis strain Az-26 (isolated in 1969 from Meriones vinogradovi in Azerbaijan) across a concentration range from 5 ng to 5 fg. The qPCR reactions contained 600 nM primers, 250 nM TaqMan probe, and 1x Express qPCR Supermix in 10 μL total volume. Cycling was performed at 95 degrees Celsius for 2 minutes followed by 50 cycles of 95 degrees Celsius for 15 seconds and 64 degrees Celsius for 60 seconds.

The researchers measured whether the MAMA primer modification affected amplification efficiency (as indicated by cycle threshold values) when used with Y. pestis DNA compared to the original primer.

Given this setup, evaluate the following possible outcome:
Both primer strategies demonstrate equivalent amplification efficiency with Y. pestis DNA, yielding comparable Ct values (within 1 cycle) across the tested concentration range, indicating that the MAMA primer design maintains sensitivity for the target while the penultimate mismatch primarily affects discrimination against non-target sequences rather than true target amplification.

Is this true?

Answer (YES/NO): NO